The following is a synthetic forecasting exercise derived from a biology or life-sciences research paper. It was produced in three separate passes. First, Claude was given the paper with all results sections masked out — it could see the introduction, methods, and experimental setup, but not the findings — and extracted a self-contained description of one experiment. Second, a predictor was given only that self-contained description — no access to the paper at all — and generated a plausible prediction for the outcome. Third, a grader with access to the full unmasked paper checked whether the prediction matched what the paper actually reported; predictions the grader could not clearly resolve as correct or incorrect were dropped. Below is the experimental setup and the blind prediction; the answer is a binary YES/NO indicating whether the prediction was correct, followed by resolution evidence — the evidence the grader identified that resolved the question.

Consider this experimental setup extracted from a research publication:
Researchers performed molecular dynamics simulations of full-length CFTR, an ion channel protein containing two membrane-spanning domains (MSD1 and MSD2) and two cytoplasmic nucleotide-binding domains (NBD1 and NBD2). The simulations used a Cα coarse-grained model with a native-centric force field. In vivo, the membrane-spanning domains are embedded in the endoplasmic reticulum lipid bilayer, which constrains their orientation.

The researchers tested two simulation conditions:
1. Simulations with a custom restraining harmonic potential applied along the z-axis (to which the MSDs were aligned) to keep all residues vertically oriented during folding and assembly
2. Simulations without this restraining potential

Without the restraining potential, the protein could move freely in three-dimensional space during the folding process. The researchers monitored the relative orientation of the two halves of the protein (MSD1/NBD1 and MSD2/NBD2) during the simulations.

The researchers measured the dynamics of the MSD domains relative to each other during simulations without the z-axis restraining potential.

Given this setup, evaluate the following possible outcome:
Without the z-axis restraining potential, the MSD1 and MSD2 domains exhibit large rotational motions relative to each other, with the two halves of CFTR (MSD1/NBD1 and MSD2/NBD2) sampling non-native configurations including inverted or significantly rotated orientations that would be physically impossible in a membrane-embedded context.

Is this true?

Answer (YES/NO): YES